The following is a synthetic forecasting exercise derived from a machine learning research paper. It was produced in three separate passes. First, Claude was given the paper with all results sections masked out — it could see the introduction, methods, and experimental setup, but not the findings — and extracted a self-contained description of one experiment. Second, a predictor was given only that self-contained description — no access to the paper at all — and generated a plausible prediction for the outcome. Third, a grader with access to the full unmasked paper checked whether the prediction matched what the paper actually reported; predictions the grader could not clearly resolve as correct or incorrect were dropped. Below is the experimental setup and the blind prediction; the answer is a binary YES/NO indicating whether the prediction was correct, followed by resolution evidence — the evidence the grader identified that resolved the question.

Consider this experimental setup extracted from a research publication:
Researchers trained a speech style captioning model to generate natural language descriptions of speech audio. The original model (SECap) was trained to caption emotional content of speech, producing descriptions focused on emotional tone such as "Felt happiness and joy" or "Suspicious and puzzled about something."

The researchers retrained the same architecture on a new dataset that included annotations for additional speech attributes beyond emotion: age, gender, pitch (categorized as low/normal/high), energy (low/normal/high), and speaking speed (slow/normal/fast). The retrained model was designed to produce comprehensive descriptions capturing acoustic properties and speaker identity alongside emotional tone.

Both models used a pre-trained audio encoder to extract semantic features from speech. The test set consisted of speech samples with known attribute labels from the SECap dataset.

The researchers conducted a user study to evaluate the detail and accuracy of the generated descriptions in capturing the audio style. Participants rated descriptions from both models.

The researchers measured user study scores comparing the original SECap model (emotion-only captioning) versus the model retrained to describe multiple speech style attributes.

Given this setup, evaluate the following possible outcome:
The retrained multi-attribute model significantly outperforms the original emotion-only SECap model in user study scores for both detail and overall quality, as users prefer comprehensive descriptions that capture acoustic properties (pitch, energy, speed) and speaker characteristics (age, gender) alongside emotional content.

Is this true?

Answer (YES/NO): NO